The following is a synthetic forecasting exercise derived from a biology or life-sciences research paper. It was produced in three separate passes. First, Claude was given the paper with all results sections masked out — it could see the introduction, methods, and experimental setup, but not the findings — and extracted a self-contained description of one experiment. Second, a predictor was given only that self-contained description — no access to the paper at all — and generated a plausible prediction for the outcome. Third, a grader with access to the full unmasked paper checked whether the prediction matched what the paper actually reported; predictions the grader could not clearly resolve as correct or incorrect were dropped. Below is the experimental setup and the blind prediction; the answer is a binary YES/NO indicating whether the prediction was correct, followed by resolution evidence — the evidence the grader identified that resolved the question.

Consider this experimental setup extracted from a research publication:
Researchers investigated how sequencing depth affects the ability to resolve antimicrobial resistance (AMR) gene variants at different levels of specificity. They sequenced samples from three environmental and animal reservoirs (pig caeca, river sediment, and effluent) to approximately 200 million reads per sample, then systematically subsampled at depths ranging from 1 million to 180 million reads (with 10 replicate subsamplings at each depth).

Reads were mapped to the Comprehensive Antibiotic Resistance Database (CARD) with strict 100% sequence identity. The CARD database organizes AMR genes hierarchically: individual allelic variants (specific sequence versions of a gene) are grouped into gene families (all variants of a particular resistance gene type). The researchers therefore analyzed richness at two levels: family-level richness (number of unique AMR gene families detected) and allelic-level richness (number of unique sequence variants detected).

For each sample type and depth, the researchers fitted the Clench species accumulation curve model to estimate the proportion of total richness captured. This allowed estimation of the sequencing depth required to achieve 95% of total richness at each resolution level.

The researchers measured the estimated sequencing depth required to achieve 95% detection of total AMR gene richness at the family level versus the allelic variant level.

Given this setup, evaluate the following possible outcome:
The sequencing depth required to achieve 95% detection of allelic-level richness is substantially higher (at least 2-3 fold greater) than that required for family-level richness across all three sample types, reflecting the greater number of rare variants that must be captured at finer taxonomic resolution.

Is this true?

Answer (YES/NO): NO